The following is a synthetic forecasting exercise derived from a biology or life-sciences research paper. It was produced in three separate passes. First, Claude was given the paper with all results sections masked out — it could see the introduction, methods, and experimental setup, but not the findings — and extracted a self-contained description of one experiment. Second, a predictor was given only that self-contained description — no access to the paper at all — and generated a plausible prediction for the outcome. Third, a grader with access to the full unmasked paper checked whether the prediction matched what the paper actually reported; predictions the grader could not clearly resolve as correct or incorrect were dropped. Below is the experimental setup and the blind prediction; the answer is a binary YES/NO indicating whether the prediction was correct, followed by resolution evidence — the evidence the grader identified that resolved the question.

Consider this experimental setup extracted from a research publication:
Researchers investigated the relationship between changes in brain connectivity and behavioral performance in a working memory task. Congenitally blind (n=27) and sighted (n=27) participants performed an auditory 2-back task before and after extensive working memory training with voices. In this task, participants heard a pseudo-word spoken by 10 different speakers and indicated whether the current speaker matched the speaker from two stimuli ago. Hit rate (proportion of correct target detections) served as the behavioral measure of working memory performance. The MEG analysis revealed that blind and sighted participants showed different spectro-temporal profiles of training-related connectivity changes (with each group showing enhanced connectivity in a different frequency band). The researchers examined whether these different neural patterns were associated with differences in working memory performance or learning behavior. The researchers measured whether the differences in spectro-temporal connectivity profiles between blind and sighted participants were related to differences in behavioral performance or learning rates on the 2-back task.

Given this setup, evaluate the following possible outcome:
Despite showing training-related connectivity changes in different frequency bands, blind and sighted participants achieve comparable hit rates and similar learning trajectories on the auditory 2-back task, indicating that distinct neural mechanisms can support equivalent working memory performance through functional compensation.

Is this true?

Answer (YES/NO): YES